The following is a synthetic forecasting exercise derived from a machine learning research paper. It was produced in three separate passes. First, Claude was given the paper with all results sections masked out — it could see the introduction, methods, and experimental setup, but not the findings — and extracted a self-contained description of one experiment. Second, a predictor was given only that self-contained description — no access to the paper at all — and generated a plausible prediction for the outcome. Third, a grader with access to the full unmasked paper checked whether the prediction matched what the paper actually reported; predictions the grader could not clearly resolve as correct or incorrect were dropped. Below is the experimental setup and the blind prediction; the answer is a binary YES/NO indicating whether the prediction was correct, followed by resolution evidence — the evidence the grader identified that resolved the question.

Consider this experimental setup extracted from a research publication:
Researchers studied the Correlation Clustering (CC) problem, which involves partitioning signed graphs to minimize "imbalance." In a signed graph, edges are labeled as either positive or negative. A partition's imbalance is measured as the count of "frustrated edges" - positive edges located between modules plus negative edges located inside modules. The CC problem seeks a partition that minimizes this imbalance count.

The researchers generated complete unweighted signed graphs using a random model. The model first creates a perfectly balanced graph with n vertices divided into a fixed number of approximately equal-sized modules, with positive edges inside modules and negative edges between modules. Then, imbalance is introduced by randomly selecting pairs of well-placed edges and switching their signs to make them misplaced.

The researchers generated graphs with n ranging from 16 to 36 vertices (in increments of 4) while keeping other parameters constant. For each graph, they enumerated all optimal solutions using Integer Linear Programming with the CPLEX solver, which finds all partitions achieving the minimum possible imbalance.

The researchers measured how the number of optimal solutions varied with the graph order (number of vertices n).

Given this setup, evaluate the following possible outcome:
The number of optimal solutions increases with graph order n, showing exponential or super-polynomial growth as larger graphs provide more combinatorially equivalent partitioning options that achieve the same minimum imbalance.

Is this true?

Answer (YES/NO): NO